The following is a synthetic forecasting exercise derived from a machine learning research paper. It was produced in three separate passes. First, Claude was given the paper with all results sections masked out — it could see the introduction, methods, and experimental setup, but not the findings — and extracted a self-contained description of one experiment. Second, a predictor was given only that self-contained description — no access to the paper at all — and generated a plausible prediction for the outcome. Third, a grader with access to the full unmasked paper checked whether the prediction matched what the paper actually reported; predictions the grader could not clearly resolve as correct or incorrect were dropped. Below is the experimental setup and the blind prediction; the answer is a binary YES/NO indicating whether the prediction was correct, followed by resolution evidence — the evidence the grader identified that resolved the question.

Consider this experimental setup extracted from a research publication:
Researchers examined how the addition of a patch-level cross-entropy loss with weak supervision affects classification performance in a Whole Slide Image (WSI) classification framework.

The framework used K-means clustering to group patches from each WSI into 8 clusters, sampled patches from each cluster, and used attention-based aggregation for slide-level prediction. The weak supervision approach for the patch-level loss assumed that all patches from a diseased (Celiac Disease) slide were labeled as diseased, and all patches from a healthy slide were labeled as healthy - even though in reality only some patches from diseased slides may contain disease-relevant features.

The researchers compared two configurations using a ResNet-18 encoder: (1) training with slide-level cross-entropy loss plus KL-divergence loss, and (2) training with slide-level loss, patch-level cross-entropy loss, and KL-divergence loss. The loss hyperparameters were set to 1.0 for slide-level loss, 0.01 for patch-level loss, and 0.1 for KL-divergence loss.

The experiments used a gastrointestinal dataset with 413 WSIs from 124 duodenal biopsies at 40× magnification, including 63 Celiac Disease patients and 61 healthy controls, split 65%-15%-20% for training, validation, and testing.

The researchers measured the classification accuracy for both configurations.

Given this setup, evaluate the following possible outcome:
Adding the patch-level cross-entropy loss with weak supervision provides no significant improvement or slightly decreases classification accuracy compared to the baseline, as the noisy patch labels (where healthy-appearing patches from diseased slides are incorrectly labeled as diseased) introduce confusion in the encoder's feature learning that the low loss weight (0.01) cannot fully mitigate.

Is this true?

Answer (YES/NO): NO